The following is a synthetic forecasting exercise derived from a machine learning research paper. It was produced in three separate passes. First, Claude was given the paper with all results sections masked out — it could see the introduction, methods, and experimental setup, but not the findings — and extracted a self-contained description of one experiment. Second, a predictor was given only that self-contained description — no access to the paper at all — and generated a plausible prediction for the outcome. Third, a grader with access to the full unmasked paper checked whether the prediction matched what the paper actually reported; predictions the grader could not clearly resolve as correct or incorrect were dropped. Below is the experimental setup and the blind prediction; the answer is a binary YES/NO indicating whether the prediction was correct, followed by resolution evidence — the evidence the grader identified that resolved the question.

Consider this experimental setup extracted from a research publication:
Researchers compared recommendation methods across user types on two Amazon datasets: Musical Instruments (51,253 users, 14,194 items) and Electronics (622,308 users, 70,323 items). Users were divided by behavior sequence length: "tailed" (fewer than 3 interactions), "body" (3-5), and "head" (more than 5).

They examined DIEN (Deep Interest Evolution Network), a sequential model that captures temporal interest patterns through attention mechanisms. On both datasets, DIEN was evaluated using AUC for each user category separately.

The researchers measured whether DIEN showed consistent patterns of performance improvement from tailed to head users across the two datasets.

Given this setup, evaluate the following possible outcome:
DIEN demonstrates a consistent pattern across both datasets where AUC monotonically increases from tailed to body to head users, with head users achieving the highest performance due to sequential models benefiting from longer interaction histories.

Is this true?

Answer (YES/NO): YES